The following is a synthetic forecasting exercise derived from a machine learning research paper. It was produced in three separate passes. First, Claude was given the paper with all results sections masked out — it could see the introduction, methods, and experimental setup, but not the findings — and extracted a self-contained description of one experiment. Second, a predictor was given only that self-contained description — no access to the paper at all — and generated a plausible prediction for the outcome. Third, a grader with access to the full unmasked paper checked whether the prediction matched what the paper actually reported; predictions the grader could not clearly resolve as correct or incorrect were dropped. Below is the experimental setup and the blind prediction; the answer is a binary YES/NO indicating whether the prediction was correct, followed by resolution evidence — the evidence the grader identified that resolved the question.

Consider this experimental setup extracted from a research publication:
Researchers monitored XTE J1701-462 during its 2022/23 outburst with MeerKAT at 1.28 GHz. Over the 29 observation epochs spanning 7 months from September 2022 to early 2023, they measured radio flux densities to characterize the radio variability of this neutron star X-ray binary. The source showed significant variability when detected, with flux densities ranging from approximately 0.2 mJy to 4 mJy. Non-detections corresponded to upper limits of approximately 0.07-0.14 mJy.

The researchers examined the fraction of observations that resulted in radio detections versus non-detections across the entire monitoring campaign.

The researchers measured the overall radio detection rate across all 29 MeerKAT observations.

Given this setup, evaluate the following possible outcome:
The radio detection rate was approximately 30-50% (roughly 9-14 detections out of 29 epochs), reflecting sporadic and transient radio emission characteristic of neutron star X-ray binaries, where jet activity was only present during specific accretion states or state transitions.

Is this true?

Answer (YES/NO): YES